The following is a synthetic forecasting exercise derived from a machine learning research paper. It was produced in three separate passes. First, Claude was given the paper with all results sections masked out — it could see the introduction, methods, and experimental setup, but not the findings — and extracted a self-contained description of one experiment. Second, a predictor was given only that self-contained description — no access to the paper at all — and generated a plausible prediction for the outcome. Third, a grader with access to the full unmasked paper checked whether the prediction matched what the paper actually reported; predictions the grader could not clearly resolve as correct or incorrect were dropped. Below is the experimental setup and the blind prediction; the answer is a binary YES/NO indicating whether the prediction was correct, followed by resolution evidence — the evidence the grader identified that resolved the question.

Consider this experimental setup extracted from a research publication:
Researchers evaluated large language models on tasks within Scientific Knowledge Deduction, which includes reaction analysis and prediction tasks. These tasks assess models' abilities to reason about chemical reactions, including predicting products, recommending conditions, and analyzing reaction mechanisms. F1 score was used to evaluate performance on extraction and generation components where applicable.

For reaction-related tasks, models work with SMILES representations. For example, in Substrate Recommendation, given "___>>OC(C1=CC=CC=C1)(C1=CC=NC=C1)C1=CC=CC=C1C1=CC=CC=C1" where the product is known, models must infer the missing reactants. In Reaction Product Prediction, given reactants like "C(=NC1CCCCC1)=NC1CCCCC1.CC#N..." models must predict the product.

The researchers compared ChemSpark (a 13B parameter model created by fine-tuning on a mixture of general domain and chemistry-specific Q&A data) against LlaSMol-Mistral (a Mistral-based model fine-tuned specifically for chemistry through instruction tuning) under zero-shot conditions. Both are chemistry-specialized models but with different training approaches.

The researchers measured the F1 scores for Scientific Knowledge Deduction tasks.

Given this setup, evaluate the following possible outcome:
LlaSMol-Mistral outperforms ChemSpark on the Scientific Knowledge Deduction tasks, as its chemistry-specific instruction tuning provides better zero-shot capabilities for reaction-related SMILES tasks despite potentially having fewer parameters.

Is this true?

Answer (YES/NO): NO